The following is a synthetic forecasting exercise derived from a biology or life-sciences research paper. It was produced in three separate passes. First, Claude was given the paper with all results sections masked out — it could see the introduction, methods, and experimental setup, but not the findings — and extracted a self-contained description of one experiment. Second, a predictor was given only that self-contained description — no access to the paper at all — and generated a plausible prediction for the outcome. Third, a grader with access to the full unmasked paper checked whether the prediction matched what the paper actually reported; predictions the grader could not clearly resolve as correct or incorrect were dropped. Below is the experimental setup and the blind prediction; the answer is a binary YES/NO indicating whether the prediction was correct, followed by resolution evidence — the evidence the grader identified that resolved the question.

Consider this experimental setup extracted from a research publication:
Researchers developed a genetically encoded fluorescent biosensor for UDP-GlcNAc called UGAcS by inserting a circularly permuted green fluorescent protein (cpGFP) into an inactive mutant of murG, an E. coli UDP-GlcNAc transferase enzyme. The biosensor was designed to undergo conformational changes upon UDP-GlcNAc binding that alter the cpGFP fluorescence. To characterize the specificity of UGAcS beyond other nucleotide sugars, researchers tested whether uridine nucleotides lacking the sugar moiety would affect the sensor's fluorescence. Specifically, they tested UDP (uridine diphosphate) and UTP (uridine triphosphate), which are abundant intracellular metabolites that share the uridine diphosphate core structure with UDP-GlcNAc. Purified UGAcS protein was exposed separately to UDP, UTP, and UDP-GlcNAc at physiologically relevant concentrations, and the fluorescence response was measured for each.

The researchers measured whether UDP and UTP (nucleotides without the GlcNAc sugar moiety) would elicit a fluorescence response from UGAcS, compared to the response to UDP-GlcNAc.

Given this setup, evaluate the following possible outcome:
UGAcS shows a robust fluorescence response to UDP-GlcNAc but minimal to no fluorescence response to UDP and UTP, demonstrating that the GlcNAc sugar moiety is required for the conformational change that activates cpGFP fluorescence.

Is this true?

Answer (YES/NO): NO